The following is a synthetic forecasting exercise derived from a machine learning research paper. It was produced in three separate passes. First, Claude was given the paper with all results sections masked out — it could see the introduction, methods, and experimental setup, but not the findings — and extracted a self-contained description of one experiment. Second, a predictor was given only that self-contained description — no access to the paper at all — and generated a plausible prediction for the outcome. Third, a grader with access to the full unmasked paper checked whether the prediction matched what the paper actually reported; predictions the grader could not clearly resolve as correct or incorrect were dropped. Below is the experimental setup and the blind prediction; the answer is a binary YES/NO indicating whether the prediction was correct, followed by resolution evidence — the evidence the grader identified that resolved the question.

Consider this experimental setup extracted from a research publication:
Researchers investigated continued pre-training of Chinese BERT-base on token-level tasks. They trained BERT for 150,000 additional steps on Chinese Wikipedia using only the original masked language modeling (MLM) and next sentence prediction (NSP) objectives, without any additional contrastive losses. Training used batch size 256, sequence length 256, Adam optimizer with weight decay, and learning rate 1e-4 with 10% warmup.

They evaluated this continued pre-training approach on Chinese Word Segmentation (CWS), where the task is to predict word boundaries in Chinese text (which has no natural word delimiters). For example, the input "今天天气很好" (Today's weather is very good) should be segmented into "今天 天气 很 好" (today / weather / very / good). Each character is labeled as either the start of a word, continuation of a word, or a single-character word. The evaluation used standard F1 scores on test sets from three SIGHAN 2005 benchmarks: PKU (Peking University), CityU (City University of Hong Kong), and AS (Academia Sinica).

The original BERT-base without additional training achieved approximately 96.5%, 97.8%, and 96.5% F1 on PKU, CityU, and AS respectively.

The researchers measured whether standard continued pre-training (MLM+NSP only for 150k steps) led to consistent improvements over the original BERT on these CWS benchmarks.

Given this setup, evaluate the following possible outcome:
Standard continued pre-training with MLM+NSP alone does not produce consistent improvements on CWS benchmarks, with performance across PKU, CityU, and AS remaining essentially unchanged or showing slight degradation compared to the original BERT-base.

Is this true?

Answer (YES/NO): YES